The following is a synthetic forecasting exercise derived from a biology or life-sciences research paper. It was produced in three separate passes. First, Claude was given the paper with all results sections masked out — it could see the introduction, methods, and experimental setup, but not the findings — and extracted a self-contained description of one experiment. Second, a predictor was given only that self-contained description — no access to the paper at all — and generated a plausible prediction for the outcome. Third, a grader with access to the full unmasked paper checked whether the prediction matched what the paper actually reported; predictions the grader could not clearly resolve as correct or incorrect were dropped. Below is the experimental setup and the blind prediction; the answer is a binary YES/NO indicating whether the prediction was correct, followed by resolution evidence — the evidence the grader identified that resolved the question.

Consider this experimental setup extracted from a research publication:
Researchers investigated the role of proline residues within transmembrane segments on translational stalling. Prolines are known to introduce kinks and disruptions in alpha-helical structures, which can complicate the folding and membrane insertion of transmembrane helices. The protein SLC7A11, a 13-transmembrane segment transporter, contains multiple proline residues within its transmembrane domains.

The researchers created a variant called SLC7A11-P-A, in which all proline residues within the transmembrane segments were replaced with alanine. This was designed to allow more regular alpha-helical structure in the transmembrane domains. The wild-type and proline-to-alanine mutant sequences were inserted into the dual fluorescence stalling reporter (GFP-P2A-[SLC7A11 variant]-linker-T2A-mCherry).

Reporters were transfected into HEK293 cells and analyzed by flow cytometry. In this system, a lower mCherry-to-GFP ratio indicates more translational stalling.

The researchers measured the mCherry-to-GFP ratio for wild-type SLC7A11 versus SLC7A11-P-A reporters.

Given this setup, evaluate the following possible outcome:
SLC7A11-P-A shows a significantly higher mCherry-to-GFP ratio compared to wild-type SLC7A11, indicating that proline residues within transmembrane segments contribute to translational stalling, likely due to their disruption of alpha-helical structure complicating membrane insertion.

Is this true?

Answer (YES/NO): NO